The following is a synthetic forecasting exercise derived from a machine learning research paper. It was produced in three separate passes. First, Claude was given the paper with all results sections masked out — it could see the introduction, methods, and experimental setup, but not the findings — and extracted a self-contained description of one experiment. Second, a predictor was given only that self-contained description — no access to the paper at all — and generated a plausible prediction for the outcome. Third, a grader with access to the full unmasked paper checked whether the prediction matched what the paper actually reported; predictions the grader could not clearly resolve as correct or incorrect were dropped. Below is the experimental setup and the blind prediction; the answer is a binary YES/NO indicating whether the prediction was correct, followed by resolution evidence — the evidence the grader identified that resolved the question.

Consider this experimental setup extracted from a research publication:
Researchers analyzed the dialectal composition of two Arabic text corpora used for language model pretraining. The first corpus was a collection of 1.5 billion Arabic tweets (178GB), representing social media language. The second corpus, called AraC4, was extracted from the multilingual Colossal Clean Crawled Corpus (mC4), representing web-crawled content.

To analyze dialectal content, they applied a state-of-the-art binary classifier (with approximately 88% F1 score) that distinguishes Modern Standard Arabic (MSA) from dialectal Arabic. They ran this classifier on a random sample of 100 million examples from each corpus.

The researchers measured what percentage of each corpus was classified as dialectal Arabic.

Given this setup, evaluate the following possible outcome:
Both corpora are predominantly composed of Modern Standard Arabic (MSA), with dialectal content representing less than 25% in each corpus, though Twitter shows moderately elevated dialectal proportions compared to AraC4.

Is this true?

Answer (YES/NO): NO